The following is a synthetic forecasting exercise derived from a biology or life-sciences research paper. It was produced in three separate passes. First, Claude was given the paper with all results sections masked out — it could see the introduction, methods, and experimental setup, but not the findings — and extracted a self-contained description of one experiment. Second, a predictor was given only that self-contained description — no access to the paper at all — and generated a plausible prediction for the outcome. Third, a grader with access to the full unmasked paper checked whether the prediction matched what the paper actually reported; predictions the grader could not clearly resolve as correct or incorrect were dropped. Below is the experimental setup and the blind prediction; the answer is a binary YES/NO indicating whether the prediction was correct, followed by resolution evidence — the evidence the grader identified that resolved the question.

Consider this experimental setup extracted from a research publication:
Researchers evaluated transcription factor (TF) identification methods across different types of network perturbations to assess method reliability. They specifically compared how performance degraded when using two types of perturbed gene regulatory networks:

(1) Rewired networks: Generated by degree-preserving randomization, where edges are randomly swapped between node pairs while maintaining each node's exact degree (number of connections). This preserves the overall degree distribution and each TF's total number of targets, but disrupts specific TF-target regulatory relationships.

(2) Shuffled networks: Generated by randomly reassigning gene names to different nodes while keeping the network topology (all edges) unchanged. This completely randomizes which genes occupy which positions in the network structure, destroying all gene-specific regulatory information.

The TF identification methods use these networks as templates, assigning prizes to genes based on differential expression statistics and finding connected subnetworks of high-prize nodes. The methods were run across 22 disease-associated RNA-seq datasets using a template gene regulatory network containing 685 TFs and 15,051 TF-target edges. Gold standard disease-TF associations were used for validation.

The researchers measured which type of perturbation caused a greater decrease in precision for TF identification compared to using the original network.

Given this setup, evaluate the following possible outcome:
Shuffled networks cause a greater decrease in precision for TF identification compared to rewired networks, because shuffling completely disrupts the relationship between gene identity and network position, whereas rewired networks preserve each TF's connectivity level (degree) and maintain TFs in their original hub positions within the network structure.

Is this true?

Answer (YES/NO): YES